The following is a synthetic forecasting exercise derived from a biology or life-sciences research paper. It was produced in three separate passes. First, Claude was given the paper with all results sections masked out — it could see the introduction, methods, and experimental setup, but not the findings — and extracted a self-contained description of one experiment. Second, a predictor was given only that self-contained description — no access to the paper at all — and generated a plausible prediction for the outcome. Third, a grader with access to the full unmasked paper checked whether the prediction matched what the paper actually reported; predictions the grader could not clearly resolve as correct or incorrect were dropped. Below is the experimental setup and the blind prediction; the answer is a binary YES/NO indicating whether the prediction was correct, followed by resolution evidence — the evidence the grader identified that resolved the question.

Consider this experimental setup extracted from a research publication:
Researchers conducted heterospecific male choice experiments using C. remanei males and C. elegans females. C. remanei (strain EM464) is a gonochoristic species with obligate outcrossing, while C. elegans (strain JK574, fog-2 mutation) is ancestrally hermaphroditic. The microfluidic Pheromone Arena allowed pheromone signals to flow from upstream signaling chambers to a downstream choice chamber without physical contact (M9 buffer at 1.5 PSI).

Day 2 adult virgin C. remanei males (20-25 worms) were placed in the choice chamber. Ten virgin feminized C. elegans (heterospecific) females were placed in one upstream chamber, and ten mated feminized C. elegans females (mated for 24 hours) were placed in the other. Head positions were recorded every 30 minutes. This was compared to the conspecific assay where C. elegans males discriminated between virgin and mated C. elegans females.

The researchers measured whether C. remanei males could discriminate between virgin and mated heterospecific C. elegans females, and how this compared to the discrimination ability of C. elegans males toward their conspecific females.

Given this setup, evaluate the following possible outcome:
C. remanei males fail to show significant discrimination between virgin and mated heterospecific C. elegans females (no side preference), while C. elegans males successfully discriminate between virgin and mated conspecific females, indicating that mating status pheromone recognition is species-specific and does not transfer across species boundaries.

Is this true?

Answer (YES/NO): NO